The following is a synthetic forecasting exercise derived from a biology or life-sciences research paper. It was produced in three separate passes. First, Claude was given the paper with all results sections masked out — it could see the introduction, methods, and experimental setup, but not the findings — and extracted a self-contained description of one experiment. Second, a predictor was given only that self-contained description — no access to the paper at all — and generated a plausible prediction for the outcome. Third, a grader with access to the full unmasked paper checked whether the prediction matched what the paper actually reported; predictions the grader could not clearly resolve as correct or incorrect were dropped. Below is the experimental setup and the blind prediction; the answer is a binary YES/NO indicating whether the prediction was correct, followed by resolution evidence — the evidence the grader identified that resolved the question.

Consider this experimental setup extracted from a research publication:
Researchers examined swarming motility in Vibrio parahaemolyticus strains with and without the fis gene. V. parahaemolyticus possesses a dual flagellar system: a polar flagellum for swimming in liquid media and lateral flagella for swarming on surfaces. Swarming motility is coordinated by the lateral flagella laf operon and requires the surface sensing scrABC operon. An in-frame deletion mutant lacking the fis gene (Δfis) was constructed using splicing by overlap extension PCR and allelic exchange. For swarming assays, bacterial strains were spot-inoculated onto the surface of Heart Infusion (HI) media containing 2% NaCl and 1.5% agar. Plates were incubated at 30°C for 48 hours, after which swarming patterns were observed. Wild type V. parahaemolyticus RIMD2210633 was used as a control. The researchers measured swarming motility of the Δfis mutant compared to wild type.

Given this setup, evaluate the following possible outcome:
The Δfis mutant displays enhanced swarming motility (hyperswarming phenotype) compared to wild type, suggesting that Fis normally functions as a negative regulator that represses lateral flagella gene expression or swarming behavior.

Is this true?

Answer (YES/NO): NO